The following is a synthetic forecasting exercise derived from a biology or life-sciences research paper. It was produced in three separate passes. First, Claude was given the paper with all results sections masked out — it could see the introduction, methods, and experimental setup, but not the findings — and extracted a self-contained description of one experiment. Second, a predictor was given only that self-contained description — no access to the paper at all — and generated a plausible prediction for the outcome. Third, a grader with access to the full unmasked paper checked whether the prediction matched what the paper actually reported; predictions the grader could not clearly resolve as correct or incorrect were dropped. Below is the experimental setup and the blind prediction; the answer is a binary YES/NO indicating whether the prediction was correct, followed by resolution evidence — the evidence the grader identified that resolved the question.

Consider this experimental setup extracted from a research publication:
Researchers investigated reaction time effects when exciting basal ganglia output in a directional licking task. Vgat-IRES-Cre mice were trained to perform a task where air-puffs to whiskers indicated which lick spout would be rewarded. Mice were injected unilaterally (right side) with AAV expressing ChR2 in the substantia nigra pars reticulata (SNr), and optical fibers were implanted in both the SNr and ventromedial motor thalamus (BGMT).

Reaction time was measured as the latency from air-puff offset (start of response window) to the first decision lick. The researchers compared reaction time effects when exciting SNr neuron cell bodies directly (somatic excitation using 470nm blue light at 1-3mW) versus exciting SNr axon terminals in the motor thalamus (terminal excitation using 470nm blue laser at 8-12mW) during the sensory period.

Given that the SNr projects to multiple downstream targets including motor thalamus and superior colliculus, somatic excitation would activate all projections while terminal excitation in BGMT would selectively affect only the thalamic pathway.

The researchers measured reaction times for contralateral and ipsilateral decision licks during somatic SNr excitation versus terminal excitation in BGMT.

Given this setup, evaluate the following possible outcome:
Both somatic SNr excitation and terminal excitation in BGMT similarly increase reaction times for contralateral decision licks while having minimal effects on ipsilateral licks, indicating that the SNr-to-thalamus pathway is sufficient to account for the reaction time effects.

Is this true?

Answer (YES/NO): NO